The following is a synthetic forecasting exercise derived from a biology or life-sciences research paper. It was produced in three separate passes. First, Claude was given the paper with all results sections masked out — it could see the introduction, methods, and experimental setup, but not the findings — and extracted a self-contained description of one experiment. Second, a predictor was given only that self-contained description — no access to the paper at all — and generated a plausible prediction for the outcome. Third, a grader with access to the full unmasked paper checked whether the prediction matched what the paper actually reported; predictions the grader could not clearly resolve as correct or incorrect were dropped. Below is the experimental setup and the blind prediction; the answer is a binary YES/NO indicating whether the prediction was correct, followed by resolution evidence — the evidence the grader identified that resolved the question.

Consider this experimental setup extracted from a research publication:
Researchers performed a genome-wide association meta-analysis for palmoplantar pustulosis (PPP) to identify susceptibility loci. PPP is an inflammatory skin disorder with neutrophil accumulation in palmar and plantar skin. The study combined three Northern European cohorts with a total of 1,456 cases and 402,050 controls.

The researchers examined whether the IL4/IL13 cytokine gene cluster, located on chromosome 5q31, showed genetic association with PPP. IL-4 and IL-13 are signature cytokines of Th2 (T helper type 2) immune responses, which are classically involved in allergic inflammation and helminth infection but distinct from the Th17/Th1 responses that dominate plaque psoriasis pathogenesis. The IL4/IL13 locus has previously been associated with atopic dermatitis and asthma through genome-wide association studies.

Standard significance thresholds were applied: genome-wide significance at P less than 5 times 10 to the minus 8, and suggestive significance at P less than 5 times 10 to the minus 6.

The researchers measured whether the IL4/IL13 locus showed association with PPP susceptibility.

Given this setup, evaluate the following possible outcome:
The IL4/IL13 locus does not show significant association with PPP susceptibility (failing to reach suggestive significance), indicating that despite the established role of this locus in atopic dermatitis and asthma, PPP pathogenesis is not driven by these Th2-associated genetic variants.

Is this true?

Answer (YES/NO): NO